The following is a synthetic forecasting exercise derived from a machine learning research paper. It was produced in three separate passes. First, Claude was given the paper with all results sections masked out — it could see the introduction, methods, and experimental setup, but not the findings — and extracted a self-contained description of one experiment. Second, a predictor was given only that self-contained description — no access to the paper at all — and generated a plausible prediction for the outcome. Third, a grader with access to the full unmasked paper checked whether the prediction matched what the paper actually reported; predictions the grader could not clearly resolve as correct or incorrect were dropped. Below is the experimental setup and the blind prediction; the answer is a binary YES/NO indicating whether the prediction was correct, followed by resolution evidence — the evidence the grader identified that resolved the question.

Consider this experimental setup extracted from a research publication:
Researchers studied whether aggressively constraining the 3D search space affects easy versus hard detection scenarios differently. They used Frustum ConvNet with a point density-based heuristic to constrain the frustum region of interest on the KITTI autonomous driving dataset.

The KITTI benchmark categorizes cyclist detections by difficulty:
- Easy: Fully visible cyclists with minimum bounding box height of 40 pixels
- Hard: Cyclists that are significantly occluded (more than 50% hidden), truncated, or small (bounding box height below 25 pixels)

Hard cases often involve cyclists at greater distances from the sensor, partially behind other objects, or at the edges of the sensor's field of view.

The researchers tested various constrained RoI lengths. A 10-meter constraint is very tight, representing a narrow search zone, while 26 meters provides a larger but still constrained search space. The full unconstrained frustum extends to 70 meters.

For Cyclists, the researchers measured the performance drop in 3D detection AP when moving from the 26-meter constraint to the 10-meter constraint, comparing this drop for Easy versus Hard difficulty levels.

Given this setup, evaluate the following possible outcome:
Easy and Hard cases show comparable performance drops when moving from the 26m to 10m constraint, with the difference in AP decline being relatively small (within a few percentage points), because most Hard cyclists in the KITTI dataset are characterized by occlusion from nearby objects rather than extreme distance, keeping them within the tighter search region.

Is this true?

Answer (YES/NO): NO